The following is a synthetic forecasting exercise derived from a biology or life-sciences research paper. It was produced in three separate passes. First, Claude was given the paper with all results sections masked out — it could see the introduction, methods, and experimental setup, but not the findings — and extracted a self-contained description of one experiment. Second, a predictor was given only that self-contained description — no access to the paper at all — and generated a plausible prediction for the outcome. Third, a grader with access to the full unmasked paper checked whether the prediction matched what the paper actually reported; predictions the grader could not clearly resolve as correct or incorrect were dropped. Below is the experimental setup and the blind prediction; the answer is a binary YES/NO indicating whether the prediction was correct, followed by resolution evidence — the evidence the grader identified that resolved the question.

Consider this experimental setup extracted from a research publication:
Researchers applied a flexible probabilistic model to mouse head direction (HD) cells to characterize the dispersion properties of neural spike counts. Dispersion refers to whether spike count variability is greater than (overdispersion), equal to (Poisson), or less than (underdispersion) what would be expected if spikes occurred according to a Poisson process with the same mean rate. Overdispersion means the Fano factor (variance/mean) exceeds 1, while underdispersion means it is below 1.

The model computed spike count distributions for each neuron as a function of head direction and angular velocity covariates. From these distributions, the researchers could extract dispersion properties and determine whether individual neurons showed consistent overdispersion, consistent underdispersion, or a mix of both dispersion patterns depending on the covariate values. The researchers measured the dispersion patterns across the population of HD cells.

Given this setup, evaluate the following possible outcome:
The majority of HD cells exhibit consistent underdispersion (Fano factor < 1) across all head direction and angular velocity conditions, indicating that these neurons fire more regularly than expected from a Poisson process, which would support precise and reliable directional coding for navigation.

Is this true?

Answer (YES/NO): NO